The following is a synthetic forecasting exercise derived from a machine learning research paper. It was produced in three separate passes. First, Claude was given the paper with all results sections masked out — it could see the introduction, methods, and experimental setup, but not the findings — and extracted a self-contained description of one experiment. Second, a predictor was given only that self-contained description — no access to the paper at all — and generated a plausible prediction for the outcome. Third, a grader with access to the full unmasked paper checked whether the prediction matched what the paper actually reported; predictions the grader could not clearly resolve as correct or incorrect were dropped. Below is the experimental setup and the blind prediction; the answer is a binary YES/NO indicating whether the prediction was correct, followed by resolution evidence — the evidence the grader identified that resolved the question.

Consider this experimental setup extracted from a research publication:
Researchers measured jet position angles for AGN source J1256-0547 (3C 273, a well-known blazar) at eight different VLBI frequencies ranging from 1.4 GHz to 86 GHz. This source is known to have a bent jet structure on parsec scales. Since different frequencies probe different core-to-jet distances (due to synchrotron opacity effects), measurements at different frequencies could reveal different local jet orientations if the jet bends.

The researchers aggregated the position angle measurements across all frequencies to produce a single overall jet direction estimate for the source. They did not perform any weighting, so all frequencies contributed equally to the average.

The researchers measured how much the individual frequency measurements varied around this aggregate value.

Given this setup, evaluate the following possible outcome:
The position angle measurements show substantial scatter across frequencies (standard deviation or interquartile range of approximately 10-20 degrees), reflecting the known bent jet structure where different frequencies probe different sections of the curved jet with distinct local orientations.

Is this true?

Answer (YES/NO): YES